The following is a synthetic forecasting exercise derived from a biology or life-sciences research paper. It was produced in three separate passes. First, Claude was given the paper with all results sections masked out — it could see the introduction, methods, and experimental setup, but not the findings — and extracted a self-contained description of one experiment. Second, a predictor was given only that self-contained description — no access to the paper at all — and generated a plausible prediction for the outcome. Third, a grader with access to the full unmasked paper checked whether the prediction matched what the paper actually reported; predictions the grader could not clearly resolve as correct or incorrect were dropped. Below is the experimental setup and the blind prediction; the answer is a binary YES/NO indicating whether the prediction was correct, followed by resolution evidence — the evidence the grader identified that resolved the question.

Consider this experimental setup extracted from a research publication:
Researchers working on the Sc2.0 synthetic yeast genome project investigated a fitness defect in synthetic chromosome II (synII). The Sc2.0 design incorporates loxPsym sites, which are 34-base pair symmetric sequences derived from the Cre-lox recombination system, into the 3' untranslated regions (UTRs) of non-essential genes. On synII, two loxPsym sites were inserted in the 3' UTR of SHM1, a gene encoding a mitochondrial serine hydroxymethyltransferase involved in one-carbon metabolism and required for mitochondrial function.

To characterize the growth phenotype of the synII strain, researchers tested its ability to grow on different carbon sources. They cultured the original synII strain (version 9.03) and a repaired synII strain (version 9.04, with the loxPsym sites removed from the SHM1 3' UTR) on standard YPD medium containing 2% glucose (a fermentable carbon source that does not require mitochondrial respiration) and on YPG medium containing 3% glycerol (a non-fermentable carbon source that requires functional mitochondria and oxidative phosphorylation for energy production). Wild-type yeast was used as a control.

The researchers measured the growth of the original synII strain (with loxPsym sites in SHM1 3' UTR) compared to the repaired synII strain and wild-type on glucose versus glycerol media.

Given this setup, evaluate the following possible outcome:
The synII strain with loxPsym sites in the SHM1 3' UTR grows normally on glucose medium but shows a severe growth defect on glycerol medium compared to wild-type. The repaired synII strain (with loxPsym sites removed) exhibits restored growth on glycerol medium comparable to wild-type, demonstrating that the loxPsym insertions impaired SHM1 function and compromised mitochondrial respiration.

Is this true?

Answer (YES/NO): YES